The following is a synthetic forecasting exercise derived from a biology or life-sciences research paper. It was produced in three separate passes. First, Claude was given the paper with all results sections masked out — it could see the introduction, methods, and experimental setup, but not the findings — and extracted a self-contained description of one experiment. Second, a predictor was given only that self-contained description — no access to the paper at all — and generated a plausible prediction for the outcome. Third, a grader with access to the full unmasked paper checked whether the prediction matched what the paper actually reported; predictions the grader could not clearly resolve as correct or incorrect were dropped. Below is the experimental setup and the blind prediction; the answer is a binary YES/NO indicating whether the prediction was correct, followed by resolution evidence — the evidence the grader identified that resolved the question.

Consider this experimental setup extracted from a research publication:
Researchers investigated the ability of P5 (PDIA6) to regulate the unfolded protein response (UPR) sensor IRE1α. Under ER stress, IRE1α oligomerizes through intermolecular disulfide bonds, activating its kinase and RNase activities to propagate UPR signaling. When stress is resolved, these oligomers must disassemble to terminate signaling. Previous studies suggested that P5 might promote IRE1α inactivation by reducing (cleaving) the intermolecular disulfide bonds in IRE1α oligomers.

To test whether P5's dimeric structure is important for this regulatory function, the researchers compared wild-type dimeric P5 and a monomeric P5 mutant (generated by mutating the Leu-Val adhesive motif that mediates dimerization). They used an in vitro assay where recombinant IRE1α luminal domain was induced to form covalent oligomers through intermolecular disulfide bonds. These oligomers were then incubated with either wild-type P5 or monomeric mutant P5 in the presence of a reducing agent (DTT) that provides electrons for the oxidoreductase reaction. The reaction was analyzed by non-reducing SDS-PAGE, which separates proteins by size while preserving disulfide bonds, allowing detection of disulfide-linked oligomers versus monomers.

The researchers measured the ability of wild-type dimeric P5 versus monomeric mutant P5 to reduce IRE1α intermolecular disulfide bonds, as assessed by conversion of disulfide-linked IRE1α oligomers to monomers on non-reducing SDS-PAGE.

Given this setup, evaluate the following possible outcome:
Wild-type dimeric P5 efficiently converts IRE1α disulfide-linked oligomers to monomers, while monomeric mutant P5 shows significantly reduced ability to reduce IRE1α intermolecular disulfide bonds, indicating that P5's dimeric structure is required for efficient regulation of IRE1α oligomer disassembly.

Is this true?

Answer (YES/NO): YES